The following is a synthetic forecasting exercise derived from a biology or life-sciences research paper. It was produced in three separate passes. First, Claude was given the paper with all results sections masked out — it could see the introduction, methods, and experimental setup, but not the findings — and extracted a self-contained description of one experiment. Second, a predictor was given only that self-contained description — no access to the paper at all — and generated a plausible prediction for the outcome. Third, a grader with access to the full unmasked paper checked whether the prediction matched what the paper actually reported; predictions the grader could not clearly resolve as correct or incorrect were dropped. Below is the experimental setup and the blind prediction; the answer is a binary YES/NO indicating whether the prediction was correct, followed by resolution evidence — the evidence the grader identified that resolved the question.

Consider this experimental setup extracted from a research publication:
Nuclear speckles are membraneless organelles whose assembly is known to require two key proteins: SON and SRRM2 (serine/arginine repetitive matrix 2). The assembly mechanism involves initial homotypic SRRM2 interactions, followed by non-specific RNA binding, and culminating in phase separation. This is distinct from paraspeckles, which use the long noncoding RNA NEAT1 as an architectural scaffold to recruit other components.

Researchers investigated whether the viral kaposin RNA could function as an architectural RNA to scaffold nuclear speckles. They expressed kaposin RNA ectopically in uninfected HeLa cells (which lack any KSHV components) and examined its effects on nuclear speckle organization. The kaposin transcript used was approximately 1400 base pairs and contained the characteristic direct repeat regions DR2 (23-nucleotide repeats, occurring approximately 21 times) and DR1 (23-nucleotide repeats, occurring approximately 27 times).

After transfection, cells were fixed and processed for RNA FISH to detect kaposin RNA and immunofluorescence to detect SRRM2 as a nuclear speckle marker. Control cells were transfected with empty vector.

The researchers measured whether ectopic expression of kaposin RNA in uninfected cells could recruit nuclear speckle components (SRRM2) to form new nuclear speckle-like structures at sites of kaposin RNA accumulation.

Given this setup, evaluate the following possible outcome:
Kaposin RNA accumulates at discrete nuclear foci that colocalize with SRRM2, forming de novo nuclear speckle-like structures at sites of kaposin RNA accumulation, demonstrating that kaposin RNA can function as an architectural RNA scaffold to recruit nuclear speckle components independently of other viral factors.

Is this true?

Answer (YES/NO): YES